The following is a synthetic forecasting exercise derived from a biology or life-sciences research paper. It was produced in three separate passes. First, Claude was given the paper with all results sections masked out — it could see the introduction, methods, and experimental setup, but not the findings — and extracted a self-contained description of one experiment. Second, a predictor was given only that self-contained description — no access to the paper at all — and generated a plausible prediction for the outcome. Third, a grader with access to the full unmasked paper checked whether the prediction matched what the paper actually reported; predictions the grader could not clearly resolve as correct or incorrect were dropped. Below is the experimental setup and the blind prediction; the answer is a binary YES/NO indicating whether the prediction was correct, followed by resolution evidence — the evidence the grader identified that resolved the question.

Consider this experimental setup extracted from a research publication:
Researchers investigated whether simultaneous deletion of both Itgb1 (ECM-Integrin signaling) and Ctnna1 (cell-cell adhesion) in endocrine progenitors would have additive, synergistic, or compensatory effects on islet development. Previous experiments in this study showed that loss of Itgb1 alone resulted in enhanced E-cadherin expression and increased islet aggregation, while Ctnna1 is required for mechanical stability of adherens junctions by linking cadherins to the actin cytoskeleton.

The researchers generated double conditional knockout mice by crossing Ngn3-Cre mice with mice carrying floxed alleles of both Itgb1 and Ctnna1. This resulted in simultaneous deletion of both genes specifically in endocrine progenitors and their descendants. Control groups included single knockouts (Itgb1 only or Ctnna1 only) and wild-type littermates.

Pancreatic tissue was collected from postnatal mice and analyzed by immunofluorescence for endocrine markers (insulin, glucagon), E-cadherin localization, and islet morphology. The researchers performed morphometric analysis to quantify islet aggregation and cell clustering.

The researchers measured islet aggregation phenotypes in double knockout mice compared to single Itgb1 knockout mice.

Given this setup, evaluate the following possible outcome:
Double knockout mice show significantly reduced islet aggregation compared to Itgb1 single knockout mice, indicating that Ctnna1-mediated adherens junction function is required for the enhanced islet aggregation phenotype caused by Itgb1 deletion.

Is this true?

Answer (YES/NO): YES